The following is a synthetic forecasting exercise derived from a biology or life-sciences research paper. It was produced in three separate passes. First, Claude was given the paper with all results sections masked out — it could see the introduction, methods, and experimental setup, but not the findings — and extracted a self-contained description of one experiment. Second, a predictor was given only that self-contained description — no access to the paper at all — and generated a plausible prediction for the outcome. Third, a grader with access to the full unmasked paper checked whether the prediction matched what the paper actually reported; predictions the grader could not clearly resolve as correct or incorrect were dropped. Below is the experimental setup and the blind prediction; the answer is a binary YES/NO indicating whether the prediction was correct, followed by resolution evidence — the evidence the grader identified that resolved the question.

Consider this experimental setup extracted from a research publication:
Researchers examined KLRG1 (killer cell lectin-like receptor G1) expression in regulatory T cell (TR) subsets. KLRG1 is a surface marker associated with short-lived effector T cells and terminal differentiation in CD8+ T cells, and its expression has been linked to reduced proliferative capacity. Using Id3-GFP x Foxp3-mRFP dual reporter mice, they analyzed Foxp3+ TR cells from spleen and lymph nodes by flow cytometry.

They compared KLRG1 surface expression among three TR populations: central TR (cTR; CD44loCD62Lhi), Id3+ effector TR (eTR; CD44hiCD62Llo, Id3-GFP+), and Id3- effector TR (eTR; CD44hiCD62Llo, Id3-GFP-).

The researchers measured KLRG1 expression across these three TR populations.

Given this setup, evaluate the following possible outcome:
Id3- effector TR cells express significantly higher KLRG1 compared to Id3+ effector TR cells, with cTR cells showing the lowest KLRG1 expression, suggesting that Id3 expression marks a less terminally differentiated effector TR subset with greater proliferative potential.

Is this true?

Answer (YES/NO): YES